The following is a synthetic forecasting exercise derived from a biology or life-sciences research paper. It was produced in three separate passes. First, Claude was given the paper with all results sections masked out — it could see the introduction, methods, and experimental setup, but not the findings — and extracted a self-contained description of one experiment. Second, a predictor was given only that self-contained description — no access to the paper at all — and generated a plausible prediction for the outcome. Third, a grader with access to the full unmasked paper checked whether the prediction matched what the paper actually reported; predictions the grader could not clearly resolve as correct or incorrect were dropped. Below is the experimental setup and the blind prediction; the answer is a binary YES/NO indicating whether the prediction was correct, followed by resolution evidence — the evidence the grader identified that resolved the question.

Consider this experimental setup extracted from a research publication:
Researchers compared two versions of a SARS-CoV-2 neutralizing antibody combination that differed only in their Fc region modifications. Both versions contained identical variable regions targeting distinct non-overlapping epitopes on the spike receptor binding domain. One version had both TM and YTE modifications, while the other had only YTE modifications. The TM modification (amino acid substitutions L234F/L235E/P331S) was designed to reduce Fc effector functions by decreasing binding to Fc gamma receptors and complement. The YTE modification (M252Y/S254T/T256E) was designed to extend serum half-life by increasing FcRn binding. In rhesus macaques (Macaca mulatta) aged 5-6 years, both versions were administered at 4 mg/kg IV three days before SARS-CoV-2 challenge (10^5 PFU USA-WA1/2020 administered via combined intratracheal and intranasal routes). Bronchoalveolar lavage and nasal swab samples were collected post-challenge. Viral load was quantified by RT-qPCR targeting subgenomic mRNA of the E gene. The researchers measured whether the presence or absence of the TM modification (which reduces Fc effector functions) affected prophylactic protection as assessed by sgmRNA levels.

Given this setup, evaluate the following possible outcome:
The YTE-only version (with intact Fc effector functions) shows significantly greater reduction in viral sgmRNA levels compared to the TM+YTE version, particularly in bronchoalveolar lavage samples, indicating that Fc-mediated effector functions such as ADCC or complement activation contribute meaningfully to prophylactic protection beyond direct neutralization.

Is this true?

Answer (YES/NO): NO